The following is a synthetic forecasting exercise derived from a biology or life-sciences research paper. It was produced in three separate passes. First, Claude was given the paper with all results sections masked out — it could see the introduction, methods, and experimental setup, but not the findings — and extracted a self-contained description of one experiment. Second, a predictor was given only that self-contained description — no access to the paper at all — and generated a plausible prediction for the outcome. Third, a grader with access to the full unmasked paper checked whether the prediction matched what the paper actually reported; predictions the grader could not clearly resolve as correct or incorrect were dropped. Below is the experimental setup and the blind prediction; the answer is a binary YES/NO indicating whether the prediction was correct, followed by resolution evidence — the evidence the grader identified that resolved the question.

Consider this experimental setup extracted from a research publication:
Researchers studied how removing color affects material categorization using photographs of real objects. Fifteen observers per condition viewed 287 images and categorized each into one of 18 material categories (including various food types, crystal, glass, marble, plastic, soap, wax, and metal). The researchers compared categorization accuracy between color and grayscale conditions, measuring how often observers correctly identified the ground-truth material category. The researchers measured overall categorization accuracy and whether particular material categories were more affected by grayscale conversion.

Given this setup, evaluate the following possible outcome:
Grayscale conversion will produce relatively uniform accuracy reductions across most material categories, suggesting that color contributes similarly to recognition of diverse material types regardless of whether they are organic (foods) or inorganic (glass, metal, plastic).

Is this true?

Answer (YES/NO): NO